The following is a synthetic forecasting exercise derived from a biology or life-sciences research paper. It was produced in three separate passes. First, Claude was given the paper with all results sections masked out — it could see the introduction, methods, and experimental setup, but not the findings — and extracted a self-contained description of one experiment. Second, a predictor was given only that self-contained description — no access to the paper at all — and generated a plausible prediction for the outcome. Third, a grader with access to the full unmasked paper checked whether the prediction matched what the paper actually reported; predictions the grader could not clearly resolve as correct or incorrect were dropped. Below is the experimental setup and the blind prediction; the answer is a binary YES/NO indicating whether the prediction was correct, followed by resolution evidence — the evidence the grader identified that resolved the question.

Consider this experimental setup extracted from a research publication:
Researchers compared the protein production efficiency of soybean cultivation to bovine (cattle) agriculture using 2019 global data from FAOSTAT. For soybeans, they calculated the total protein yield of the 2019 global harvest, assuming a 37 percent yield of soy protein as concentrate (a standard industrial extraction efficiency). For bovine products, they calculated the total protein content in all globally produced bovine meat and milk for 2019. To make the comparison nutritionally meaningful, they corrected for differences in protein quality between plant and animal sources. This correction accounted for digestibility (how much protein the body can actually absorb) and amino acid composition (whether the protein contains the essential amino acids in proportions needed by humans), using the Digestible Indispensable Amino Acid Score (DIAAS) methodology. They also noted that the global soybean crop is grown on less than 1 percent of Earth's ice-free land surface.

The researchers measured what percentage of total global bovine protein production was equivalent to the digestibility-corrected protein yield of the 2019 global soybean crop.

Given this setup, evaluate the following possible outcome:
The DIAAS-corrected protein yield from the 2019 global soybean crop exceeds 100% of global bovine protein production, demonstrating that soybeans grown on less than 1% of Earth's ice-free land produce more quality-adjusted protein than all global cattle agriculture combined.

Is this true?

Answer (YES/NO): YES